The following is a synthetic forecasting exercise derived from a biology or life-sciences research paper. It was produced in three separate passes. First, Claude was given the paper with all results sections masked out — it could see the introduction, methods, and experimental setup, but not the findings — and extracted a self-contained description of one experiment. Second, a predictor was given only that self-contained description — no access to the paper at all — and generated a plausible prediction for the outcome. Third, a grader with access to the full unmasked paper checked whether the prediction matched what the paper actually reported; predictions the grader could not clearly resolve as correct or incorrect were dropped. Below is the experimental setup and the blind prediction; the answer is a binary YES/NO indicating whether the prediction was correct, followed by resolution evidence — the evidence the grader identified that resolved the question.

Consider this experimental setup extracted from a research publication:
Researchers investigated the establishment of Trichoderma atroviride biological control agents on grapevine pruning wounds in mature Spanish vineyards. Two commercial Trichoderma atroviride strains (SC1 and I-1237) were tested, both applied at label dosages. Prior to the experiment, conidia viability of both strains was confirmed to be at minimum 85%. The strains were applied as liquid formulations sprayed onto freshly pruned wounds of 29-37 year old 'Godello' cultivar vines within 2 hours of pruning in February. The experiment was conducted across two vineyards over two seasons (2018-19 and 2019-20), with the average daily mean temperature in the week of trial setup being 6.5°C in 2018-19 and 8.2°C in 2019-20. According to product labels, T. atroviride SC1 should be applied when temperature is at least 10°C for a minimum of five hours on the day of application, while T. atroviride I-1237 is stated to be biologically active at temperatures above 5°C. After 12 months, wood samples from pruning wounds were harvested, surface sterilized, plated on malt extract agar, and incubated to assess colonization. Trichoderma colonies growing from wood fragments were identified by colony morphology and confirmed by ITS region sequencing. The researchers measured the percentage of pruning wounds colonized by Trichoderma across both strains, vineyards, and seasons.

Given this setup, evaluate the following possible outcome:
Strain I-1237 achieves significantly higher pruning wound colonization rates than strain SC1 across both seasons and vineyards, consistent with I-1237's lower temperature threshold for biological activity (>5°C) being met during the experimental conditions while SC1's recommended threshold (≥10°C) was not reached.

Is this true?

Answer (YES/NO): NO